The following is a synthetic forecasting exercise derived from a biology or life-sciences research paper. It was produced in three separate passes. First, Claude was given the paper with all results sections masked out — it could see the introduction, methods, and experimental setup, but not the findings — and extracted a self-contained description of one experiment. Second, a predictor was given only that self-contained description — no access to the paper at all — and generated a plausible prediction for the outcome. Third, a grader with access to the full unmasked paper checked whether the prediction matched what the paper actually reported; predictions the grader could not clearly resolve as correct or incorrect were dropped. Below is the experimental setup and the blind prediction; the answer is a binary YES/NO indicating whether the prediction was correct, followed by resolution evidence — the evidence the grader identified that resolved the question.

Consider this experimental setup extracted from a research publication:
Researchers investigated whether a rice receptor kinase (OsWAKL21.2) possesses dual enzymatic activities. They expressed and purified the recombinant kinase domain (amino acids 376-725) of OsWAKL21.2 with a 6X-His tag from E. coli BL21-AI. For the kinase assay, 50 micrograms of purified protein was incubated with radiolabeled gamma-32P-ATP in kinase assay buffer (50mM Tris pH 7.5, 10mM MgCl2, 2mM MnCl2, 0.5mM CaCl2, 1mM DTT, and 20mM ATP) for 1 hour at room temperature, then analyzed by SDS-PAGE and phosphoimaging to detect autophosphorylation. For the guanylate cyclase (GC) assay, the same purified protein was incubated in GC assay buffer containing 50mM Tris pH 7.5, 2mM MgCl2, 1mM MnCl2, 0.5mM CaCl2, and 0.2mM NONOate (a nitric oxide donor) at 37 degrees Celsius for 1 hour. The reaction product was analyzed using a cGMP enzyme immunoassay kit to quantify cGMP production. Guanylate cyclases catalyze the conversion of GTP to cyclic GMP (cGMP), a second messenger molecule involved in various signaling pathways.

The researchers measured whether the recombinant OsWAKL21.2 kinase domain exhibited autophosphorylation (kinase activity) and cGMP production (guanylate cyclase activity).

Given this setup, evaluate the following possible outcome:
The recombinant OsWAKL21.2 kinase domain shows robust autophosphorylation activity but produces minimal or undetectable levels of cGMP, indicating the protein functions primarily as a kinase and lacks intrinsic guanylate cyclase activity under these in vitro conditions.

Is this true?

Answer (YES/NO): NO